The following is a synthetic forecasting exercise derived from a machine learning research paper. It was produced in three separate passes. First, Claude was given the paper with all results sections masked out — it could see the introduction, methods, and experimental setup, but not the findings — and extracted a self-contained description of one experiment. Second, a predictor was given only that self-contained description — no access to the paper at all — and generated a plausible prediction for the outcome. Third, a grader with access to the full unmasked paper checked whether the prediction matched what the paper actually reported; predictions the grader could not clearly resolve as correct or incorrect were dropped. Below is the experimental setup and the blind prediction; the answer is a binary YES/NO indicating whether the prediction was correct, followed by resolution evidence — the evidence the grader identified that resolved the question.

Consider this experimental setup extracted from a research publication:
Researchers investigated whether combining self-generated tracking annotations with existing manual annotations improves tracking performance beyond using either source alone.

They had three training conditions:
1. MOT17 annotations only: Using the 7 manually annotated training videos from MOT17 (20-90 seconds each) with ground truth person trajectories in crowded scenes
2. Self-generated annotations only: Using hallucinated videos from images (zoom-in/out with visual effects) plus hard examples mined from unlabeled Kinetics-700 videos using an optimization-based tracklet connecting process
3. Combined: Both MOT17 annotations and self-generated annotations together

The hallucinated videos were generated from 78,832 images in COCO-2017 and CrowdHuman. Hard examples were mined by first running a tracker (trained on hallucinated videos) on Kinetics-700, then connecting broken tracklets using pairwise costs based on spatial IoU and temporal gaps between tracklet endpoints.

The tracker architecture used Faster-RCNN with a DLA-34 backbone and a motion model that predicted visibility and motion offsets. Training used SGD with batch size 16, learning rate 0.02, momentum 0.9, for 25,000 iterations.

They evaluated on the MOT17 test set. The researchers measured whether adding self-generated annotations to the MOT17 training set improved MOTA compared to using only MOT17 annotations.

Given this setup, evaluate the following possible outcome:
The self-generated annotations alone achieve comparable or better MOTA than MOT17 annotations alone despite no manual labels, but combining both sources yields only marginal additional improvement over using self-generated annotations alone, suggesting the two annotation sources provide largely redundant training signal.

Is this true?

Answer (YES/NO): NO